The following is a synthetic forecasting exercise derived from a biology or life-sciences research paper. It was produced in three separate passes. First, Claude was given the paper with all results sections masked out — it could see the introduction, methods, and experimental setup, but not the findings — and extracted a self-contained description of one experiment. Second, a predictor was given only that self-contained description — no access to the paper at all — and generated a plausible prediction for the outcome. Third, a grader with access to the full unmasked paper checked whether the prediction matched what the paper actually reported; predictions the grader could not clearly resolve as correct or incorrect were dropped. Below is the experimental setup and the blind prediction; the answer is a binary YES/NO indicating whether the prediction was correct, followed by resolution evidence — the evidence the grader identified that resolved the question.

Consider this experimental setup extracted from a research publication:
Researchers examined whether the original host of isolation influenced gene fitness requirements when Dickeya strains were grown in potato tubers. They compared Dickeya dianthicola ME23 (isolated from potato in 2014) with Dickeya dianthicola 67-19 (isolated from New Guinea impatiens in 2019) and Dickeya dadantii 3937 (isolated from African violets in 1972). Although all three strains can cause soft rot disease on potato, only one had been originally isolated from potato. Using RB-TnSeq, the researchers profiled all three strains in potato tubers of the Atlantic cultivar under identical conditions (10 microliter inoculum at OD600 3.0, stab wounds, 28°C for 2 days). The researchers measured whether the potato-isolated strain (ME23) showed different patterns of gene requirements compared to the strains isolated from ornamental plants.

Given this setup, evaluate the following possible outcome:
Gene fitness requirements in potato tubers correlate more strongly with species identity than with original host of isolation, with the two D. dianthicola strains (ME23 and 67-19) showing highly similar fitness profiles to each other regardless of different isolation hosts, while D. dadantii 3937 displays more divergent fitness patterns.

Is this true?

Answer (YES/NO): NO